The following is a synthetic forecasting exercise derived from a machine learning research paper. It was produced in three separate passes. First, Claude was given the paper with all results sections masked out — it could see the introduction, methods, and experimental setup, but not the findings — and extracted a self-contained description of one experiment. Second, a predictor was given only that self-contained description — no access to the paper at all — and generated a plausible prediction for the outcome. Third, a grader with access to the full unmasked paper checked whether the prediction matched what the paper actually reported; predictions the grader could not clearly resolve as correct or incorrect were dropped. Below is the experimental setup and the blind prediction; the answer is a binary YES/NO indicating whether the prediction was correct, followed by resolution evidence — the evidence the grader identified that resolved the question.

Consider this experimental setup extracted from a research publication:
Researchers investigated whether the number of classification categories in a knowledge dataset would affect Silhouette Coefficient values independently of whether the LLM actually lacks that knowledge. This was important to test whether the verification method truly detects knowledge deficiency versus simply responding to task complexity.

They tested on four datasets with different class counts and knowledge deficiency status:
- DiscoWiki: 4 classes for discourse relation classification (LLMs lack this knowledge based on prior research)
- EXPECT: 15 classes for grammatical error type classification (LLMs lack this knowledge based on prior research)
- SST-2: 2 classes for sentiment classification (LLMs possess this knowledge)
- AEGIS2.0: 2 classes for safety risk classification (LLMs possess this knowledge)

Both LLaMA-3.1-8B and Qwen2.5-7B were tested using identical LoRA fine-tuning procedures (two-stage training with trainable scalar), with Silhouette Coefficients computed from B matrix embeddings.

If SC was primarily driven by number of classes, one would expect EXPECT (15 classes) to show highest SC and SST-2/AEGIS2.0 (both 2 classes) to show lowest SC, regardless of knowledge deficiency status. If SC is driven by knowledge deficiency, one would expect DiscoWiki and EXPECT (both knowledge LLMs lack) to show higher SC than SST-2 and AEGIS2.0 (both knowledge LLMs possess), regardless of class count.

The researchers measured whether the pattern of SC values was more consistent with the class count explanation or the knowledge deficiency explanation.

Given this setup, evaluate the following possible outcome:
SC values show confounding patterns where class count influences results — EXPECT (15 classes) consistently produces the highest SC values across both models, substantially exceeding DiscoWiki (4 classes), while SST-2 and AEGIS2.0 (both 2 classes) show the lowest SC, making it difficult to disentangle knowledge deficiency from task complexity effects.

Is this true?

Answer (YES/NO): NO